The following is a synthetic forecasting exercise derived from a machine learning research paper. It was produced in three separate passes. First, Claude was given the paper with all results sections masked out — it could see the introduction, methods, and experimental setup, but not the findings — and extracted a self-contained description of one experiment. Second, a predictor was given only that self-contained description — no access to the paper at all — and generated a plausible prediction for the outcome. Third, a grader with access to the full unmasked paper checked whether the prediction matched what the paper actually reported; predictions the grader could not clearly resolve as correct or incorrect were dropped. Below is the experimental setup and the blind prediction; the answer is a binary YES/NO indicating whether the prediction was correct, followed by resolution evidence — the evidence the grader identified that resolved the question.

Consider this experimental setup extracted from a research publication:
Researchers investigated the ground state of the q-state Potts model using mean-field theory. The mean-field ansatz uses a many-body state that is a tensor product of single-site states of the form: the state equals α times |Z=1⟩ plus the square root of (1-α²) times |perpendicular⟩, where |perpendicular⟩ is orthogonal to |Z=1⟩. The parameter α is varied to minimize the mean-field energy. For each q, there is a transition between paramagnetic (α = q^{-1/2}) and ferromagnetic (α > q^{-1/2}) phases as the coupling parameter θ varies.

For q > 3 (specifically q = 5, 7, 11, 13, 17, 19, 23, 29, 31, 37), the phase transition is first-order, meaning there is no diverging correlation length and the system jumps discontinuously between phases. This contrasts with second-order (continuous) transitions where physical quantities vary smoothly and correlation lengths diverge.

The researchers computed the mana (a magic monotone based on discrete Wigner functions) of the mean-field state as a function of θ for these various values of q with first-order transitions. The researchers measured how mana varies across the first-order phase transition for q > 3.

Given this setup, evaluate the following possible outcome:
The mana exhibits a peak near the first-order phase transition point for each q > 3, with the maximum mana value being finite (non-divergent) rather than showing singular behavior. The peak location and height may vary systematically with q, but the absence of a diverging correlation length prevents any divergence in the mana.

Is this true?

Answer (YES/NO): YES